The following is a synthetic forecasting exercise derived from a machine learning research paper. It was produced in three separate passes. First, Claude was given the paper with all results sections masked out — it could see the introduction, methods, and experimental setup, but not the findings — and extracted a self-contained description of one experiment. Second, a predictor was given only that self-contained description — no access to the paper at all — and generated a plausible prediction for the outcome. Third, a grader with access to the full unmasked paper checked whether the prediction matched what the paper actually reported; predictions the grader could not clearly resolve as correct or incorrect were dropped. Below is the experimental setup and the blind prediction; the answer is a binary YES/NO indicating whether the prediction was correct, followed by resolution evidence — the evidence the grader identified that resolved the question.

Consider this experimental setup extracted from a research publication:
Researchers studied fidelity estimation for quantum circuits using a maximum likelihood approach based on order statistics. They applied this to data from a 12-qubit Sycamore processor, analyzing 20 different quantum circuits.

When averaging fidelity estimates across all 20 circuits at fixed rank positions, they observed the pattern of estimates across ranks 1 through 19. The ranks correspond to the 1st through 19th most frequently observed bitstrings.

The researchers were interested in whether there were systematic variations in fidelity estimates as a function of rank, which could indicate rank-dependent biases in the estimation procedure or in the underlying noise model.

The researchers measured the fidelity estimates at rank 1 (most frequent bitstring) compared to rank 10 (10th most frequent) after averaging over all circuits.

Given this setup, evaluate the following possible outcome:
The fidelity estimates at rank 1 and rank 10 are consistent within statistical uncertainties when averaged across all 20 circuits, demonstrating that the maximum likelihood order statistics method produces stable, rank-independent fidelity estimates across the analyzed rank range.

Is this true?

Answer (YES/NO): YES